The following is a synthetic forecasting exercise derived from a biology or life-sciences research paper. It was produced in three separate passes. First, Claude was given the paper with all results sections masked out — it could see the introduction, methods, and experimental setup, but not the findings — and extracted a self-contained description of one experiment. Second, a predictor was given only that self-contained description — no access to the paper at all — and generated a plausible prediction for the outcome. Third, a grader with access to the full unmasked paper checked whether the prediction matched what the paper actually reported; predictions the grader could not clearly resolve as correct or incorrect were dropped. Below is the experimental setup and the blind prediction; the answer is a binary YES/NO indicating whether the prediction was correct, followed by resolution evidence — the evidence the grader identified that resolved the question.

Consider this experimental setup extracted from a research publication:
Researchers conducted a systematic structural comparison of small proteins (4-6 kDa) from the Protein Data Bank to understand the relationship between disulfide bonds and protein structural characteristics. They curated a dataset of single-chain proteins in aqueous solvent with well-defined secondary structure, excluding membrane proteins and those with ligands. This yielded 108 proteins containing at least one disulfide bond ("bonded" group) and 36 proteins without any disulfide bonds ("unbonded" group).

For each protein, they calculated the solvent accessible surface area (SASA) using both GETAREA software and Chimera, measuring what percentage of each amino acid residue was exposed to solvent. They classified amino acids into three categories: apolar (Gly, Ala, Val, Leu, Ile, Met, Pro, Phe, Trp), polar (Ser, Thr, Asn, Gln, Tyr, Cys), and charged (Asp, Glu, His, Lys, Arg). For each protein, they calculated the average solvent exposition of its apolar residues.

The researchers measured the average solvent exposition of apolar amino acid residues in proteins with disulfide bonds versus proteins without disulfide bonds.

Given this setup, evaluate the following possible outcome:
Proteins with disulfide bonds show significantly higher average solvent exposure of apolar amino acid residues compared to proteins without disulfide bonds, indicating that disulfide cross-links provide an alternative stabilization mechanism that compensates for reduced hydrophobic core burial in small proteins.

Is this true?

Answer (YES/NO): YES